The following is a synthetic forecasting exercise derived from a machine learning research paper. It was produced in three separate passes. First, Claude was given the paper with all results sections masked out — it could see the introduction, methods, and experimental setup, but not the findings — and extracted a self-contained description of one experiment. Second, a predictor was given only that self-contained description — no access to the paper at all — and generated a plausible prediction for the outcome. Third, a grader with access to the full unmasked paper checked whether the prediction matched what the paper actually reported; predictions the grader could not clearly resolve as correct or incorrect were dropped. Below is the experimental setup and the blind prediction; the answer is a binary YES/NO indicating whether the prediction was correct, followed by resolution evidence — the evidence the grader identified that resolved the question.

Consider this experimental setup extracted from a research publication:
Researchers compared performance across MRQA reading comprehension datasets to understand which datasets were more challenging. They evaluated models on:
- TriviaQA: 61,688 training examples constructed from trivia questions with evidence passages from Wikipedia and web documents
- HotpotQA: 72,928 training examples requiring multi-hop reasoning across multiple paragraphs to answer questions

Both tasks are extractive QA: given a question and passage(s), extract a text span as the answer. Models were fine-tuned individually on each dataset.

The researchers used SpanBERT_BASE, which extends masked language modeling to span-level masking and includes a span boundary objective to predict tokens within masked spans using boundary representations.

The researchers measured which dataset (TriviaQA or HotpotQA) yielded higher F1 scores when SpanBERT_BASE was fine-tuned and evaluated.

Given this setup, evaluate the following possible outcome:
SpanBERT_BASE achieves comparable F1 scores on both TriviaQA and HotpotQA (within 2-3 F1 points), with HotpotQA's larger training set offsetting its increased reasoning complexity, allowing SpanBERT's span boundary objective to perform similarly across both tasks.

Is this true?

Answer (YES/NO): YES